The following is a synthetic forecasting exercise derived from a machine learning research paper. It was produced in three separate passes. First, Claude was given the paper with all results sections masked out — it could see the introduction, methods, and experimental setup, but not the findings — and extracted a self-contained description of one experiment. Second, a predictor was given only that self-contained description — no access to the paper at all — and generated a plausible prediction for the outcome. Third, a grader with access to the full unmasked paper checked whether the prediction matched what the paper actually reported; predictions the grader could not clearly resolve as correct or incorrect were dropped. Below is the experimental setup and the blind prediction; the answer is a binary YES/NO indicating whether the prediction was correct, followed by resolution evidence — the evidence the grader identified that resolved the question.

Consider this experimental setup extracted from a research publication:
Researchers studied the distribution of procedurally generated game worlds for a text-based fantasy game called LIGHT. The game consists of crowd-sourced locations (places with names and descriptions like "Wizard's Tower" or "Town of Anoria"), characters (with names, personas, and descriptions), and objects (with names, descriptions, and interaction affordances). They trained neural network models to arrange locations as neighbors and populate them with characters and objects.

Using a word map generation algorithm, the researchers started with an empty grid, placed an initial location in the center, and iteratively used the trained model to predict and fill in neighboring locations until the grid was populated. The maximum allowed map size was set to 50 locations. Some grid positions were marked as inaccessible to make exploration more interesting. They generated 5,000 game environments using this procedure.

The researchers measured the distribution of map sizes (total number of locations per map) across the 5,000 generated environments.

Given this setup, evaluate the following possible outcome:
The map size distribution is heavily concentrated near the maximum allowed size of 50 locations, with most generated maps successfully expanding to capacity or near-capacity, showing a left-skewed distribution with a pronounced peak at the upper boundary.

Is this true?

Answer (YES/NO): YES